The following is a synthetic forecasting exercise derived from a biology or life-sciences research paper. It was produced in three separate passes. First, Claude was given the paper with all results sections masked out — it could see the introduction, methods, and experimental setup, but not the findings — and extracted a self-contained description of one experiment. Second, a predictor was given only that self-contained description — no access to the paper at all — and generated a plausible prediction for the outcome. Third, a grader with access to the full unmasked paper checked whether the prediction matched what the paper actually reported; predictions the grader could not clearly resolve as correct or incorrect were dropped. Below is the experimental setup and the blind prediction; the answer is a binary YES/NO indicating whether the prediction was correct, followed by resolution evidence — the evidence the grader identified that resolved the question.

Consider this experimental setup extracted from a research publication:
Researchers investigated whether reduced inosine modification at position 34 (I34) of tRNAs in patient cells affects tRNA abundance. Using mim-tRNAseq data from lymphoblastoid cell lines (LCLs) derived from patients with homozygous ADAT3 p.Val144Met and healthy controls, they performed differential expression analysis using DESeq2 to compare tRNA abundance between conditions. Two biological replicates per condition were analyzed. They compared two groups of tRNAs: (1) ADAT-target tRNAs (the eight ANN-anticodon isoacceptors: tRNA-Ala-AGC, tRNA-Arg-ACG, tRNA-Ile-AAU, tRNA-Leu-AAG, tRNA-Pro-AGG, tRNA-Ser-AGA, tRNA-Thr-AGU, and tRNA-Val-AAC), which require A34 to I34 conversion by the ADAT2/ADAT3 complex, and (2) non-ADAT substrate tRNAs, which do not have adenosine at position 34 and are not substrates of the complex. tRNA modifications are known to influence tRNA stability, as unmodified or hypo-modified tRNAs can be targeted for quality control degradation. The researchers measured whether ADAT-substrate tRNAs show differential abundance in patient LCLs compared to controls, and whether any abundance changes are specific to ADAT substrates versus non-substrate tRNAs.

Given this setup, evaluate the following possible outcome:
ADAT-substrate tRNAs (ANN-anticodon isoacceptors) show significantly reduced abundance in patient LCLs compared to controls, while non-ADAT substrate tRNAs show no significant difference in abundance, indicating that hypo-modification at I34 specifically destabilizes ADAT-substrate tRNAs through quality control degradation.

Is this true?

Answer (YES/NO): NO